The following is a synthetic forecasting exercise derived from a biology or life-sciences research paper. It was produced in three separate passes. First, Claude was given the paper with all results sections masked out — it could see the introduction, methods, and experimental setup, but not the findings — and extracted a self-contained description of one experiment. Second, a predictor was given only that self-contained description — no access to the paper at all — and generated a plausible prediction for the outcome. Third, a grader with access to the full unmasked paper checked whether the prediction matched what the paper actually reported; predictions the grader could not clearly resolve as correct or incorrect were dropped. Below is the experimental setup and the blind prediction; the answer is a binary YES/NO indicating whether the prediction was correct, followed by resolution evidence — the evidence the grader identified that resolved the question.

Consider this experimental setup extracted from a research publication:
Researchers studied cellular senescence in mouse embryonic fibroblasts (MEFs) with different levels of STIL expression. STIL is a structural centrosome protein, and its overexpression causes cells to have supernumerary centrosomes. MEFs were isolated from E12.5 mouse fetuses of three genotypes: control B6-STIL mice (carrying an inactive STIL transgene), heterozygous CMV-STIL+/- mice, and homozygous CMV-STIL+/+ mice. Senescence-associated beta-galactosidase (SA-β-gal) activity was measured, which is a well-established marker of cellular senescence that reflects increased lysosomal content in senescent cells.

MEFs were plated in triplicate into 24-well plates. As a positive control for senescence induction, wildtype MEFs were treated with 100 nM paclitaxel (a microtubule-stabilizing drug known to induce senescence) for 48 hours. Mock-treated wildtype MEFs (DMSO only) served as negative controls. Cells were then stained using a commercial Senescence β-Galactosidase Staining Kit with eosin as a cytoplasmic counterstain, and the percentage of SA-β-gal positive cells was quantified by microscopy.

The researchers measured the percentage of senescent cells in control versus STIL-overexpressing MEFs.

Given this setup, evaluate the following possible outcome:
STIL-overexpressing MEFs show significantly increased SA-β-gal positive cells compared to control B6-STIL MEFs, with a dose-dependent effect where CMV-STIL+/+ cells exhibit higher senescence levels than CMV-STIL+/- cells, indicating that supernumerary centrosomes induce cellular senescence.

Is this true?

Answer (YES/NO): YES